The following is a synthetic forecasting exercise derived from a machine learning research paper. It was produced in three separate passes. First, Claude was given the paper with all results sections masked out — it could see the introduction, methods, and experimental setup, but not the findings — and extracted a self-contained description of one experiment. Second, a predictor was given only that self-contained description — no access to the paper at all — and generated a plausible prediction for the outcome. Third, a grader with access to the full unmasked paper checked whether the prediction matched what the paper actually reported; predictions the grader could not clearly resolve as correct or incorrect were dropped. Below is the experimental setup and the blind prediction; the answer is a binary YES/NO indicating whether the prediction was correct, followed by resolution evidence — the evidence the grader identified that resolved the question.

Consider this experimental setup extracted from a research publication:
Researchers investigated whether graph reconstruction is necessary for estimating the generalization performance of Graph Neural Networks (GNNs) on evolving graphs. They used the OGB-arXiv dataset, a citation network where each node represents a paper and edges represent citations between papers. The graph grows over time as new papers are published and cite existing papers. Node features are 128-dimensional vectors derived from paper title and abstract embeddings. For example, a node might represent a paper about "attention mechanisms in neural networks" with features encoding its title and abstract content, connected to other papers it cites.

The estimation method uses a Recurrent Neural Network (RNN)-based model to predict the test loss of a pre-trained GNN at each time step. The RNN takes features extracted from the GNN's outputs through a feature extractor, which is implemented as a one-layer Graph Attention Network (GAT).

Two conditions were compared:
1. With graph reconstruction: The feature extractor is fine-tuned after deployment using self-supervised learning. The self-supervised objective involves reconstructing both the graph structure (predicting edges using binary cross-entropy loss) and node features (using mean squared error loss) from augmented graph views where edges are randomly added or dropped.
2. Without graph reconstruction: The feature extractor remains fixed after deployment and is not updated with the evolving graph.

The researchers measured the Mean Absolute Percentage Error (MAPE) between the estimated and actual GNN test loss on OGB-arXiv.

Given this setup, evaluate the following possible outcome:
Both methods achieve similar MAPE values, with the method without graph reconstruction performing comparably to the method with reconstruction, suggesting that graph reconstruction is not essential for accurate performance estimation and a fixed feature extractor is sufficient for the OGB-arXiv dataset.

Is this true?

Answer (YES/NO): NO